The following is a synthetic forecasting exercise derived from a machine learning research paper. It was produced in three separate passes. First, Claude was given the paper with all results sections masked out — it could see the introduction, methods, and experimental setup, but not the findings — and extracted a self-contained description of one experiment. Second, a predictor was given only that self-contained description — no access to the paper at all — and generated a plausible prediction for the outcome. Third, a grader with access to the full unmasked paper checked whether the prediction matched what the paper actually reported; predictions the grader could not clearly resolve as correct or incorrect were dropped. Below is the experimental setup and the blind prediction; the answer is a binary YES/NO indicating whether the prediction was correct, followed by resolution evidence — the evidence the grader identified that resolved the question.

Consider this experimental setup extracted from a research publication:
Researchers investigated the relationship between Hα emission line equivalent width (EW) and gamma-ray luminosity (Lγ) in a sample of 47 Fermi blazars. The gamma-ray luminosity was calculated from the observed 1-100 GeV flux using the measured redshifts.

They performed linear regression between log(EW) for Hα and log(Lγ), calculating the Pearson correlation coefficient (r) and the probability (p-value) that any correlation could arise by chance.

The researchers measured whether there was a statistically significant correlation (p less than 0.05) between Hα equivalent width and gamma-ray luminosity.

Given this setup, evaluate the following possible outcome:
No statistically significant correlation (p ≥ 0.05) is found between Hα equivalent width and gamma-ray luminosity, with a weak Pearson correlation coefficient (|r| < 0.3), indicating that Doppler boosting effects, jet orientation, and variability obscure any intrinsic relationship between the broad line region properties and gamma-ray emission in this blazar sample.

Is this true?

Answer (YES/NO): YES